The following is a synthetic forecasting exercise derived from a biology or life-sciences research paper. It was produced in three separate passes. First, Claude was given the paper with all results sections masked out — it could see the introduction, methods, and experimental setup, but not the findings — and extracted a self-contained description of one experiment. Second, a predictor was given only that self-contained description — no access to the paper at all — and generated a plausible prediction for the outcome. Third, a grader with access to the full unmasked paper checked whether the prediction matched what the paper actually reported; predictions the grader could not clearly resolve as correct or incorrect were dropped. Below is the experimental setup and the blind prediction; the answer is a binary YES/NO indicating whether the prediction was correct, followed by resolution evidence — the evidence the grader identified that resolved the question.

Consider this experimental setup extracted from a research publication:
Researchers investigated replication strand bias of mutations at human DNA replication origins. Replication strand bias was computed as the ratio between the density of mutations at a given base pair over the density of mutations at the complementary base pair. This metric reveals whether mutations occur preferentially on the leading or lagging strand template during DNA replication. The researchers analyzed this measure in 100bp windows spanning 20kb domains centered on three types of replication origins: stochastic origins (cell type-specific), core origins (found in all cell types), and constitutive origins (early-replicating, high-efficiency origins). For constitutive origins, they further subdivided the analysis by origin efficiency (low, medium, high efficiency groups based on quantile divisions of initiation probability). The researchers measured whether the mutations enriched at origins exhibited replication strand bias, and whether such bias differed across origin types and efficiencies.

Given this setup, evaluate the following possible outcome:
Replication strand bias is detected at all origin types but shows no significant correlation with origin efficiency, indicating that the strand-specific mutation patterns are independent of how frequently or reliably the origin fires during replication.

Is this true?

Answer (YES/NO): NO